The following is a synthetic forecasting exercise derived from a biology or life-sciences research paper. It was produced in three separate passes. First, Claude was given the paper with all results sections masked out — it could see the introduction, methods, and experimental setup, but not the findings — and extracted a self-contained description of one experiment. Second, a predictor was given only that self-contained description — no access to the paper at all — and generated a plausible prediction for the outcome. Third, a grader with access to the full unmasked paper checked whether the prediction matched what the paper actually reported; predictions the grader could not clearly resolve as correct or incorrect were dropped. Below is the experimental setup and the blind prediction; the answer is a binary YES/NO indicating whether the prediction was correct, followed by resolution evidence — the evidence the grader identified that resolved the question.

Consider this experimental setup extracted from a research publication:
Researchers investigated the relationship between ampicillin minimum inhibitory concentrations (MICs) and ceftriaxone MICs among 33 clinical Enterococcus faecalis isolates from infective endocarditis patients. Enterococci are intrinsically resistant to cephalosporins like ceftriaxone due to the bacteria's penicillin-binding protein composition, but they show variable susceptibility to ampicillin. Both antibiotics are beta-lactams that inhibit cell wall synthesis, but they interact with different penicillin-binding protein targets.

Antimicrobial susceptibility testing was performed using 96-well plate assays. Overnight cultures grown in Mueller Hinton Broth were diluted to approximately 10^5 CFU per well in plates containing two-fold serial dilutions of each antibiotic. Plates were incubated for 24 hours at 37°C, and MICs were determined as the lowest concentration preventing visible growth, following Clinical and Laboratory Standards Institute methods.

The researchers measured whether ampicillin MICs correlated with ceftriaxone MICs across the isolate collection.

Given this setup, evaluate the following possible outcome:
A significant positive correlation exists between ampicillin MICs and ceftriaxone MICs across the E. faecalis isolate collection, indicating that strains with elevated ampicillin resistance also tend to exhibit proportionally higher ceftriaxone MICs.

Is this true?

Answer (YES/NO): NO